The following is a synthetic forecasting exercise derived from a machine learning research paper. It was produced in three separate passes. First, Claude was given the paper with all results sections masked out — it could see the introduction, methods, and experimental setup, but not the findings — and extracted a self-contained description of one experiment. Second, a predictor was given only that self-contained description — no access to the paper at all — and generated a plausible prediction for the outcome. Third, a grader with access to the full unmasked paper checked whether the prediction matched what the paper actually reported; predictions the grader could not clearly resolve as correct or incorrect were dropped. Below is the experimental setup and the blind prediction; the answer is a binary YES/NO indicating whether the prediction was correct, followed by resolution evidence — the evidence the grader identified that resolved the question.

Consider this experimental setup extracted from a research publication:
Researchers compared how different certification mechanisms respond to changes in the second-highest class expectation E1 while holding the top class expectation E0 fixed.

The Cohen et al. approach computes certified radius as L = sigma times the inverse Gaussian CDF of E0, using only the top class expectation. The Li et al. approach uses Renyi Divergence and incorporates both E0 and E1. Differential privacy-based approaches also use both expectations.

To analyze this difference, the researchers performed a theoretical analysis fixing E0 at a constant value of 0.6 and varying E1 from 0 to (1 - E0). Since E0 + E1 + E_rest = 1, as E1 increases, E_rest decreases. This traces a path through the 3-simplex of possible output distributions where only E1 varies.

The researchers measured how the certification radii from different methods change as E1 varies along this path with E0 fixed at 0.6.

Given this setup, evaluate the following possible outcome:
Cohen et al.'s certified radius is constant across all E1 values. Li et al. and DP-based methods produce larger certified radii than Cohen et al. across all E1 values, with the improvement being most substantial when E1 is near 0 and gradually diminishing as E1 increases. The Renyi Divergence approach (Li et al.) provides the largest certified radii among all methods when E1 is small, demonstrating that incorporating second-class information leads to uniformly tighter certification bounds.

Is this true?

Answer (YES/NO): NO